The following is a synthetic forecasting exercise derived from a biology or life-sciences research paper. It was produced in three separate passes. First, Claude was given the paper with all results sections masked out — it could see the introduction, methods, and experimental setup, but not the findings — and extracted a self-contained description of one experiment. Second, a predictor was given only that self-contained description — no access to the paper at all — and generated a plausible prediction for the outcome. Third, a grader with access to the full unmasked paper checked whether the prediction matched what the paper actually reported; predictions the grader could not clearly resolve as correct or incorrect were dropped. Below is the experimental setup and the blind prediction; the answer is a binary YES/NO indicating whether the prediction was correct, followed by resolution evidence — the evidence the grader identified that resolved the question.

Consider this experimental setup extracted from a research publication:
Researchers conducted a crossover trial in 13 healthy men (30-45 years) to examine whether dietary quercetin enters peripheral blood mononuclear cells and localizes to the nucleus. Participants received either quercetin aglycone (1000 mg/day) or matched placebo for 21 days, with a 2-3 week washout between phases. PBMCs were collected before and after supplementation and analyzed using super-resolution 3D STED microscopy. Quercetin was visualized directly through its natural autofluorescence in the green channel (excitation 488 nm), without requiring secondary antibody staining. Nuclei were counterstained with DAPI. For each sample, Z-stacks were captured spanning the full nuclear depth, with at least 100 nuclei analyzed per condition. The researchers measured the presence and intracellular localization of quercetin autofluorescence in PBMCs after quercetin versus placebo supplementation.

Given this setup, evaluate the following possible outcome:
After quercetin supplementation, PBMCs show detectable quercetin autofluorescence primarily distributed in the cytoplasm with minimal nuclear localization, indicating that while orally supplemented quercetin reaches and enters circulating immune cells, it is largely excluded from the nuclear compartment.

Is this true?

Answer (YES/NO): NO